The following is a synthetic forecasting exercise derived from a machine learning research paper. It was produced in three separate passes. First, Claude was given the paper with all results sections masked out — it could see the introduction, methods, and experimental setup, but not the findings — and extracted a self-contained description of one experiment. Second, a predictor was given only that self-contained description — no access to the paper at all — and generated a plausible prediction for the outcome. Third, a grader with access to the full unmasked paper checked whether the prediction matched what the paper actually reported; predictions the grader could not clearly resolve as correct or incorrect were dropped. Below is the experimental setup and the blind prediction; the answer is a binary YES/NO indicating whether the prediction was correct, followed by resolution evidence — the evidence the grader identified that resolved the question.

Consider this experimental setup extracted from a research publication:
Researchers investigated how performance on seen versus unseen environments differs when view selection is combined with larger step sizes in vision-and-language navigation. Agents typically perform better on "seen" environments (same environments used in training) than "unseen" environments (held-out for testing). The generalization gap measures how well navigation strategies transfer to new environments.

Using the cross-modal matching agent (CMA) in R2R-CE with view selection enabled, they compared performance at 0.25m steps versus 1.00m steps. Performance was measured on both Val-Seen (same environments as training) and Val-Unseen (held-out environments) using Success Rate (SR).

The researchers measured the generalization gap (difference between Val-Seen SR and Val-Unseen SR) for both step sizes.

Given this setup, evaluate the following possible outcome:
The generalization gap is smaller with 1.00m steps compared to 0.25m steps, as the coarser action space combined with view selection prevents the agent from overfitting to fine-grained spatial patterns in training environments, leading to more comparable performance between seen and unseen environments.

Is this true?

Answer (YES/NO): YES